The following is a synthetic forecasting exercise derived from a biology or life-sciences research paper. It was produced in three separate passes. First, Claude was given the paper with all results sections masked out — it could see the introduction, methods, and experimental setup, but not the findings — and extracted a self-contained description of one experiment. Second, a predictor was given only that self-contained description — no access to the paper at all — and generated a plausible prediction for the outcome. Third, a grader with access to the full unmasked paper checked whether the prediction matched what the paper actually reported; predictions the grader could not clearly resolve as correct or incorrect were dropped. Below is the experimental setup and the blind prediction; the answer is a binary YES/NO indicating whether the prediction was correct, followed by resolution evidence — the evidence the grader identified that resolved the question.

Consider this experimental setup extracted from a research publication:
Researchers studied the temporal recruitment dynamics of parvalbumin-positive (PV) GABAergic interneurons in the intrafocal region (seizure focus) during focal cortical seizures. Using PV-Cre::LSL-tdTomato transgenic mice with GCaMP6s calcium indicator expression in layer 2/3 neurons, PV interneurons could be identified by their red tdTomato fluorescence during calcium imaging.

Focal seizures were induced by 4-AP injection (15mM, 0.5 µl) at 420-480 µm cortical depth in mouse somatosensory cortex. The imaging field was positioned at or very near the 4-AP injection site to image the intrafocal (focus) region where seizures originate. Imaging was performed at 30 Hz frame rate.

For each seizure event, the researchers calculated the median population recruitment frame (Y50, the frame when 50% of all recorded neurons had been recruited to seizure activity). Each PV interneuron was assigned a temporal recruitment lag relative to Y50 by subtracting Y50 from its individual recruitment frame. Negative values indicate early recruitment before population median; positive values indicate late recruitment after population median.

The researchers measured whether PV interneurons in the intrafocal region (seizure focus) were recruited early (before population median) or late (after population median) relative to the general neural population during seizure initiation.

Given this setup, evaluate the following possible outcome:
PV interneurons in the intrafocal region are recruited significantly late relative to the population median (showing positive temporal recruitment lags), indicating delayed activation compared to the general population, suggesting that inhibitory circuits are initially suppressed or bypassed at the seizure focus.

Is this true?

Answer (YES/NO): NO